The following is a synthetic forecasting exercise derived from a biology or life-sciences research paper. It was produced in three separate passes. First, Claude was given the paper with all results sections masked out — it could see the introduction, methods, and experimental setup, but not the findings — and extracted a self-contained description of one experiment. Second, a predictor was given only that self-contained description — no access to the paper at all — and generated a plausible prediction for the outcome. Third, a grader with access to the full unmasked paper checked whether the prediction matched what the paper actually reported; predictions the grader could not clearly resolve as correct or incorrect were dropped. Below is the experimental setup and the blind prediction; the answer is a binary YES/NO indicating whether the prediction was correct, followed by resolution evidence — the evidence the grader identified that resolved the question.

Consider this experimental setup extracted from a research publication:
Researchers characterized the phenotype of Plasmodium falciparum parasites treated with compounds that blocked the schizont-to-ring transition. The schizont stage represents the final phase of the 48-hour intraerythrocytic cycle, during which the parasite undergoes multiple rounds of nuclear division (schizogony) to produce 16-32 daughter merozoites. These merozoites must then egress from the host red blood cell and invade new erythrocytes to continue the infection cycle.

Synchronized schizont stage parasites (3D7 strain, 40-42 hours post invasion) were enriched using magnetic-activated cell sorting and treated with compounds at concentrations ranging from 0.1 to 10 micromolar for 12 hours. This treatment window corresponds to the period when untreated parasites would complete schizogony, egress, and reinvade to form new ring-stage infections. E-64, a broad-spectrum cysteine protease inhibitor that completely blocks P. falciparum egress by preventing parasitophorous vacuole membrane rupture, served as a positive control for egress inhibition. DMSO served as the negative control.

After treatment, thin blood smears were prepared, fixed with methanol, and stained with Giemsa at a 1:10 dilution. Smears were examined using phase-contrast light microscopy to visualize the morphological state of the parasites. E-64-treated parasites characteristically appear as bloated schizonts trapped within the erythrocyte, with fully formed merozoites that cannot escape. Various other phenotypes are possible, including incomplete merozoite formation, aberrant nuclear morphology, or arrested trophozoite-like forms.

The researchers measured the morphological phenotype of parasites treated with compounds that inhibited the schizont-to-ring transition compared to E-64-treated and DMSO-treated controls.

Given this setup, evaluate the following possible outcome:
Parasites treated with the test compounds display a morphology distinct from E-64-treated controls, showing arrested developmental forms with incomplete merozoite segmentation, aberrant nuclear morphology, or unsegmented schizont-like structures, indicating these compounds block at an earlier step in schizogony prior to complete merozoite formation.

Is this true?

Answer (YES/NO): NO